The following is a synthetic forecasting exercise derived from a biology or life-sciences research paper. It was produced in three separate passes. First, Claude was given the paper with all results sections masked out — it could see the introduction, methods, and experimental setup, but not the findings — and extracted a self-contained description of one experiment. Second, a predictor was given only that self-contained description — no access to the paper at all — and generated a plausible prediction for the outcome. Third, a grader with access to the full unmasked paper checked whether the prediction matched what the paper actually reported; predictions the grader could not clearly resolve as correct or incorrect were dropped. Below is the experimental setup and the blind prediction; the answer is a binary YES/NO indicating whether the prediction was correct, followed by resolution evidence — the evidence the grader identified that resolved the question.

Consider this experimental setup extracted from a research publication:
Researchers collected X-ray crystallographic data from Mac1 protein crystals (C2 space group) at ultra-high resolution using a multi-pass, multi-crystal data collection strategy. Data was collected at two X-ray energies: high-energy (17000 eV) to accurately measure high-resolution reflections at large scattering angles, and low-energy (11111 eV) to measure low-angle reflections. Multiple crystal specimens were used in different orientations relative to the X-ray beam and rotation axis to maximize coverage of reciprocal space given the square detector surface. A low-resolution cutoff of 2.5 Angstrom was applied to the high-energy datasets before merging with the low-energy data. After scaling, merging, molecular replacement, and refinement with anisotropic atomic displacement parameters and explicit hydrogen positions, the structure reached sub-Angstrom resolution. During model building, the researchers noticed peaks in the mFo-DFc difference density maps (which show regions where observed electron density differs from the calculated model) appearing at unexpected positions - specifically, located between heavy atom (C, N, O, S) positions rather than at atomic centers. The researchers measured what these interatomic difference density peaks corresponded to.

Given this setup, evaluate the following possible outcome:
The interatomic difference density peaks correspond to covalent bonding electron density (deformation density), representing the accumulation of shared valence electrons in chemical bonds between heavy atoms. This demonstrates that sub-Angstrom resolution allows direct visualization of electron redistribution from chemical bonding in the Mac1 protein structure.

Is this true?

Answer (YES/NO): YES